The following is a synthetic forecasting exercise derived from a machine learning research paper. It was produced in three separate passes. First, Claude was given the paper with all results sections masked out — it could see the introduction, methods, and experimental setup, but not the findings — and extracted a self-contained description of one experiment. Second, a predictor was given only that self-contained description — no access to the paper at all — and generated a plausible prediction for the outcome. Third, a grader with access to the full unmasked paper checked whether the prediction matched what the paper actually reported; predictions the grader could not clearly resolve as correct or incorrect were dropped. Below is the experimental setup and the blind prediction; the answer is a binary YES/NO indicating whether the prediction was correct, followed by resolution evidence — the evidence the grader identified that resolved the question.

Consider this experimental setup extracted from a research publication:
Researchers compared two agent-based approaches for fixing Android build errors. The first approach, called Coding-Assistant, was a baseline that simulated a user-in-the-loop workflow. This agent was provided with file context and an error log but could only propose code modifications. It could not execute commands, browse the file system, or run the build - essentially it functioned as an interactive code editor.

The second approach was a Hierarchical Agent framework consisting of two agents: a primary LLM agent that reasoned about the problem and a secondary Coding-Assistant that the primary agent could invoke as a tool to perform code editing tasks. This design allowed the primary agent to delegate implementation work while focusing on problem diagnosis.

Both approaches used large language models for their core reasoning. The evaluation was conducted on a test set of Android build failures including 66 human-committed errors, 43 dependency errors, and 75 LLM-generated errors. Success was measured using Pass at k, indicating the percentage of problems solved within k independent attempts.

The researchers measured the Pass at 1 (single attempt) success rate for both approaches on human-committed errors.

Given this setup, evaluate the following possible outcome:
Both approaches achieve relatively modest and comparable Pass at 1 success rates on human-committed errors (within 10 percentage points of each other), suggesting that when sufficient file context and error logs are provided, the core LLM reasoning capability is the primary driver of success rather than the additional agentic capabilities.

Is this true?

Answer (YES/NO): YES